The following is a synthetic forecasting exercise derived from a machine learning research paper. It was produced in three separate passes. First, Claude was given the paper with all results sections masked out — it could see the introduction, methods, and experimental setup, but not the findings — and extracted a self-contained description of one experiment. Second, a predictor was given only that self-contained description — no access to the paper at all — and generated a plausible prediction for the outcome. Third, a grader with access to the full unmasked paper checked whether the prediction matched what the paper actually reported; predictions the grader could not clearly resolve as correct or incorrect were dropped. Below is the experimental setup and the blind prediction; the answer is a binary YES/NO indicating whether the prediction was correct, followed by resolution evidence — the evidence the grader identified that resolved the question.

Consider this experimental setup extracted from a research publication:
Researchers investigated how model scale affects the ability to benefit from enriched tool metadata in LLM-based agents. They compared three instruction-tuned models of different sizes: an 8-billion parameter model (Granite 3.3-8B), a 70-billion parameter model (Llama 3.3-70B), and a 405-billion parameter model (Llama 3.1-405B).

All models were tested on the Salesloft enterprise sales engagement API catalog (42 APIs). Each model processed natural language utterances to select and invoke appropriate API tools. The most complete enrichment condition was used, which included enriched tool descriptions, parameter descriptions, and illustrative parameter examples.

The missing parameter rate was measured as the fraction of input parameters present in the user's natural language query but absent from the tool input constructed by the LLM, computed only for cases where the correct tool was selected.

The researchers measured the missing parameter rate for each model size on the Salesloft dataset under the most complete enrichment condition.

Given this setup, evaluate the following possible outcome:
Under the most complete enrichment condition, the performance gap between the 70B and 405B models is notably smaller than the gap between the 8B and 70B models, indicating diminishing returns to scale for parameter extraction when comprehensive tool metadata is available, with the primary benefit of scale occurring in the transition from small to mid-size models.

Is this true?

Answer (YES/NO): NO